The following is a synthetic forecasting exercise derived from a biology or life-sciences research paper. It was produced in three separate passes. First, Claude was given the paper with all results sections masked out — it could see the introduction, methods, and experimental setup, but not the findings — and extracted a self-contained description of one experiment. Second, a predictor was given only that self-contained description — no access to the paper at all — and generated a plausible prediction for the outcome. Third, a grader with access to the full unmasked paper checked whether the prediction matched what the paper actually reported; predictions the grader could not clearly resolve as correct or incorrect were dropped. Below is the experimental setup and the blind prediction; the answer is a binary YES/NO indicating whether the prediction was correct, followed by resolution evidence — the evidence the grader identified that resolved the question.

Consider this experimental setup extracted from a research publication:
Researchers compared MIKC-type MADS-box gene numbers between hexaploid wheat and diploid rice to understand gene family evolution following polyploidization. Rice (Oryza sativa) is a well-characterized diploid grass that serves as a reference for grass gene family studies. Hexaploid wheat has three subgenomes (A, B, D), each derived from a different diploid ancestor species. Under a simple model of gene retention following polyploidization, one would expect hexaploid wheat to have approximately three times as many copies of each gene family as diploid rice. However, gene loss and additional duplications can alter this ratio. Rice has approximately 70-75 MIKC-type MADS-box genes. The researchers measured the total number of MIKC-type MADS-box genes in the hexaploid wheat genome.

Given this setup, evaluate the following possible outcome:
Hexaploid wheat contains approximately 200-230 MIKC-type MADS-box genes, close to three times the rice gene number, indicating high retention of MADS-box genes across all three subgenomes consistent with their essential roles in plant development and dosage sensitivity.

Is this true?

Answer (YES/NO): NO